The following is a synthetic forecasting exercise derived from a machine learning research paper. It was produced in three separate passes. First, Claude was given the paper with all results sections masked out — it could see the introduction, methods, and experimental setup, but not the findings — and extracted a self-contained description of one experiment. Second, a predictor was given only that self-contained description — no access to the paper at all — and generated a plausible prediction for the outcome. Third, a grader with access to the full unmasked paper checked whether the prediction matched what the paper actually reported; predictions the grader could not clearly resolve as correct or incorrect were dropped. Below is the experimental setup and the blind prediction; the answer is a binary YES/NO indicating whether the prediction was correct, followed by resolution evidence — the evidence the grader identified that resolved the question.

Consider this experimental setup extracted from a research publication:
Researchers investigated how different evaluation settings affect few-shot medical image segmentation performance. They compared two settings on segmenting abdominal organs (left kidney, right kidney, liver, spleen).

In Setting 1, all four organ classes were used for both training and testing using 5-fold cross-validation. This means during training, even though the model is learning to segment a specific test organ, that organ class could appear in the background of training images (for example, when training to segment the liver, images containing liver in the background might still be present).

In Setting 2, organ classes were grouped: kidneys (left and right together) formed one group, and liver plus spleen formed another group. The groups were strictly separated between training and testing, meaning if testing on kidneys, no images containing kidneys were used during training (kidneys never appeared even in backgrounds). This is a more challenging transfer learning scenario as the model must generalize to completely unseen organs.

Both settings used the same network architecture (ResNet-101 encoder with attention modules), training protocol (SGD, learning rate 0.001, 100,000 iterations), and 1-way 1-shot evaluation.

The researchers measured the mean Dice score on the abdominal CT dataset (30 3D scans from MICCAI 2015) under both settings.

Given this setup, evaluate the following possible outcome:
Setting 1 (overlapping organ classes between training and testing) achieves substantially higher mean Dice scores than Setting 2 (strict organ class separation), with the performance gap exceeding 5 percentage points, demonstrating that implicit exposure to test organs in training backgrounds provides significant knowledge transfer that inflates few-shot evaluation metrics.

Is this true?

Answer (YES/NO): NO